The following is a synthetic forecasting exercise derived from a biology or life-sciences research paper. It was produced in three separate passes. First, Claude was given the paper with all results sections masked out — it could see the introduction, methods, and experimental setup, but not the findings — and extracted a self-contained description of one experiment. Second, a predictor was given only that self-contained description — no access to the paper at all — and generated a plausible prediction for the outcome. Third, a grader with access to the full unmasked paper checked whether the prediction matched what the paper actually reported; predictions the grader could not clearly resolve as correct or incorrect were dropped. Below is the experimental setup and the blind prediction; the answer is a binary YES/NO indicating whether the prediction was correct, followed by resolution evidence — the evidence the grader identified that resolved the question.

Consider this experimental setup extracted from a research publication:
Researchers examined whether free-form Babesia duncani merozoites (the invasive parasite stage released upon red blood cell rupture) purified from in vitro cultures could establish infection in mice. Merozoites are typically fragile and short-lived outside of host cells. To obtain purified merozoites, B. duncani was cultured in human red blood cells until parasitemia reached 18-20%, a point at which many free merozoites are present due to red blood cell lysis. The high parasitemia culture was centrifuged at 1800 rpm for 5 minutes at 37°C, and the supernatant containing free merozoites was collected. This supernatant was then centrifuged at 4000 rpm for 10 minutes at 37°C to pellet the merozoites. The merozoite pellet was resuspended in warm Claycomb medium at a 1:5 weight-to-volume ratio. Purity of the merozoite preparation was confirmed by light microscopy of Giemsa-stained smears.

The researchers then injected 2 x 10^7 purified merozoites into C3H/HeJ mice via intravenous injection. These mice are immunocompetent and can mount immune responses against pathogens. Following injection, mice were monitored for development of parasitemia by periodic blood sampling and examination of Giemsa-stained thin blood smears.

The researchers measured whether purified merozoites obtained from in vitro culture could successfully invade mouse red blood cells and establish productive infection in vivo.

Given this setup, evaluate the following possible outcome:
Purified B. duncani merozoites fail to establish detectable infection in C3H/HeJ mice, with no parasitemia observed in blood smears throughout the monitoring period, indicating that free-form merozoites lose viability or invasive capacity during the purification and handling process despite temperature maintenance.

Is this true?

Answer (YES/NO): NO